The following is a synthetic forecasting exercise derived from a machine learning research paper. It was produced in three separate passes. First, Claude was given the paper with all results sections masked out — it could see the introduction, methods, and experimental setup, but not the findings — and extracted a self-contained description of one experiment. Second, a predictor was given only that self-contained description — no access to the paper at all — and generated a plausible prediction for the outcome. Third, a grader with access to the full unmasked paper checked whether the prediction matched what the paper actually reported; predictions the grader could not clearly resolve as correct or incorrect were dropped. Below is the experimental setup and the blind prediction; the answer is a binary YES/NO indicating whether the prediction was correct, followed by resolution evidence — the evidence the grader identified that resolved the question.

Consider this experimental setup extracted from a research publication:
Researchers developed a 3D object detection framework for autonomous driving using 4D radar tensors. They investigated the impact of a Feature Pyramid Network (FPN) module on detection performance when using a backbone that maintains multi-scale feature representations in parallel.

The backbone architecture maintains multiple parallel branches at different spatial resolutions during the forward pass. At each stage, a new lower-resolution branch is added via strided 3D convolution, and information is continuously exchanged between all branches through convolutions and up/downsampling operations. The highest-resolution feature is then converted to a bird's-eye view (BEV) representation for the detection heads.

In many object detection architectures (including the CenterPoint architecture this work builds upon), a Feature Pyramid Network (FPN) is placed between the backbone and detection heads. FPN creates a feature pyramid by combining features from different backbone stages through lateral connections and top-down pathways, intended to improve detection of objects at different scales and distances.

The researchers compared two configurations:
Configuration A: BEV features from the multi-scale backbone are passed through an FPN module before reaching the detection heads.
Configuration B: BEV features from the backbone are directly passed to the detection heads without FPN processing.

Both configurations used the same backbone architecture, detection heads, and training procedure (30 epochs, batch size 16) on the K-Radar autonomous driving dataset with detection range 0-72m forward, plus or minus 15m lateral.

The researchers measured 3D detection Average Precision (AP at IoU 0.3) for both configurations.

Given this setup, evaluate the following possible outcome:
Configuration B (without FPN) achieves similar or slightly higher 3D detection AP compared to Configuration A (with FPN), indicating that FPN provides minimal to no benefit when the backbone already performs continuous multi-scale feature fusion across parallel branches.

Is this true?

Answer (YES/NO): YES